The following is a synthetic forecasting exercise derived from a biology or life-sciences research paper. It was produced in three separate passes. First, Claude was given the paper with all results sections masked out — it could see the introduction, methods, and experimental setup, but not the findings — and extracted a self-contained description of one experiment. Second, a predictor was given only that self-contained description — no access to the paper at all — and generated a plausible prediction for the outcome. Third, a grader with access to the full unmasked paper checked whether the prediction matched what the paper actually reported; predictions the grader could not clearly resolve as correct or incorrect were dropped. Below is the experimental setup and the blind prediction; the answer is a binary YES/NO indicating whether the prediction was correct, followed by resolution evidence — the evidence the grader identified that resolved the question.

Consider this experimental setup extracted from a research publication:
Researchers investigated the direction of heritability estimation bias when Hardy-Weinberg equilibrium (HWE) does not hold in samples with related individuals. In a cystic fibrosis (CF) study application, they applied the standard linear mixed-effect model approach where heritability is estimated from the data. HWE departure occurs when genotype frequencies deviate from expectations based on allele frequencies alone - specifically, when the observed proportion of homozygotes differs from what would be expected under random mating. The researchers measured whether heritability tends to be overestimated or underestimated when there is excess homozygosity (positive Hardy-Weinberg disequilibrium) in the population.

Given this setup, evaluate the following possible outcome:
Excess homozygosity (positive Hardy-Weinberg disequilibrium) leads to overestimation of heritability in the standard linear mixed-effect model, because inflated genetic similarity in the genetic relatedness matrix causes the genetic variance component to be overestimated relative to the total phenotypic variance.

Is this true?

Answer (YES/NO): YES